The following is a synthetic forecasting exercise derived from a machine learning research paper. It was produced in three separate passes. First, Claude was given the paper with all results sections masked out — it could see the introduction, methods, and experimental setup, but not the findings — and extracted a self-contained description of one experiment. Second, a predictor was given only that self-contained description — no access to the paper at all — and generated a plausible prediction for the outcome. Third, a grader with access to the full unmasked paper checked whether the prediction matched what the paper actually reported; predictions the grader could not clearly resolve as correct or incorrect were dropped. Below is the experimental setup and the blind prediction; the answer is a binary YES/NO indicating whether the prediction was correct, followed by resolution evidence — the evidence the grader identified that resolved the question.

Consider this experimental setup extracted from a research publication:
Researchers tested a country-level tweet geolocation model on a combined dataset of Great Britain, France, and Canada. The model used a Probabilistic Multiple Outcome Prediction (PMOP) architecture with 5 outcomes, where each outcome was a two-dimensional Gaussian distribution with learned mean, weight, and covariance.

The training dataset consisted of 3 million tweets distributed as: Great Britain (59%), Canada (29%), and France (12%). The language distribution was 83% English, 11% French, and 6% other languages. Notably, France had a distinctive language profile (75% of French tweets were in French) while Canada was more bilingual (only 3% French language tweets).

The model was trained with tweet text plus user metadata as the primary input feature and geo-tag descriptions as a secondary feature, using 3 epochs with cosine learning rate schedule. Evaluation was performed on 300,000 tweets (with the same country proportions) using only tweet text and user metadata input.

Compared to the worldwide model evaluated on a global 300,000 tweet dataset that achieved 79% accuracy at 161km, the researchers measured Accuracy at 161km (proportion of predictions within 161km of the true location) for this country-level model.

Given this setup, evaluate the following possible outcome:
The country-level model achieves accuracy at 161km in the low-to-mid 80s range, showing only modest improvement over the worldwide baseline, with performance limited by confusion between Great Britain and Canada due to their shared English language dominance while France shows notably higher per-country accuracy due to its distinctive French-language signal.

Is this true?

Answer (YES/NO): NO